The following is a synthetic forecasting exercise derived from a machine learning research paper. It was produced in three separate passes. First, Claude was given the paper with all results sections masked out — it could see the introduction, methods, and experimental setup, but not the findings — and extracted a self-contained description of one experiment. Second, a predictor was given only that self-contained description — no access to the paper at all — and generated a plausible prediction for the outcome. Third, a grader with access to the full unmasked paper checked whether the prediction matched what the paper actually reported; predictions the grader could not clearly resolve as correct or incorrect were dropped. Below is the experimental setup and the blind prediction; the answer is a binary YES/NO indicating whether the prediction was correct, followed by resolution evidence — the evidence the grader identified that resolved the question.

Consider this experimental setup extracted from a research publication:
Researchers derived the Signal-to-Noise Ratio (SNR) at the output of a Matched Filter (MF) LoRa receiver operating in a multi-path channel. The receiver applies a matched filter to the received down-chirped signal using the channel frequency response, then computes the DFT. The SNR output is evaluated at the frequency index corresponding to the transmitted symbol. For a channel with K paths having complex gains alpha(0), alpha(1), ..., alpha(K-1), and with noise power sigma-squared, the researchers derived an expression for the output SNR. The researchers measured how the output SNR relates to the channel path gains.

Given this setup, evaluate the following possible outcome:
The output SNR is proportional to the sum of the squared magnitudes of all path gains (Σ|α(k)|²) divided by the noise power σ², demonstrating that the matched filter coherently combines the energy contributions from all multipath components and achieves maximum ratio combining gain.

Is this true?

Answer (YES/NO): YES